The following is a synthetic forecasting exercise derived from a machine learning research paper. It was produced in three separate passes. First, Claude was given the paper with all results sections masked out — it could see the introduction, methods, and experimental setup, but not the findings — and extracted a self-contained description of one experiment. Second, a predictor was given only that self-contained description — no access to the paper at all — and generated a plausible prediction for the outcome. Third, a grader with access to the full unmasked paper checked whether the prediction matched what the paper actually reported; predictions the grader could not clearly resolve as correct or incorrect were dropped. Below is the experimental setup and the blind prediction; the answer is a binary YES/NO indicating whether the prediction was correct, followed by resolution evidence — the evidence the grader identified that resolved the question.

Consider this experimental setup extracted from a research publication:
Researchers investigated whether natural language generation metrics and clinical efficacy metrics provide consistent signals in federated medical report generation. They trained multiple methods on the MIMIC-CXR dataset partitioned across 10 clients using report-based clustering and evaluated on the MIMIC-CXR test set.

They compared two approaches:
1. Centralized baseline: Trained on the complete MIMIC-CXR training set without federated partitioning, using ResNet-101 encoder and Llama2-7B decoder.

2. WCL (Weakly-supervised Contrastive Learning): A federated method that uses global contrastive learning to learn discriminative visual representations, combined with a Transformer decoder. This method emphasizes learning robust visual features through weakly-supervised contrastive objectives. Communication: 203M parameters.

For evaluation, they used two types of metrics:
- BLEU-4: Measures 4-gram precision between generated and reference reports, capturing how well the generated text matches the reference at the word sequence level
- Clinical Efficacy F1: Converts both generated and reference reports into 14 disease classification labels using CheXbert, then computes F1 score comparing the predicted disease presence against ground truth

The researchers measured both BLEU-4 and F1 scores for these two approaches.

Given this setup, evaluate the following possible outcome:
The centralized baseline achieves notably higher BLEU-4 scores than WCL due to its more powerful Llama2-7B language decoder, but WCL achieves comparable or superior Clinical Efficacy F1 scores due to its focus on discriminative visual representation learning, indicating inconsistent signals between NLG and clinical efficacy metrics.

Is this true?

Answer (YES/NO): YES